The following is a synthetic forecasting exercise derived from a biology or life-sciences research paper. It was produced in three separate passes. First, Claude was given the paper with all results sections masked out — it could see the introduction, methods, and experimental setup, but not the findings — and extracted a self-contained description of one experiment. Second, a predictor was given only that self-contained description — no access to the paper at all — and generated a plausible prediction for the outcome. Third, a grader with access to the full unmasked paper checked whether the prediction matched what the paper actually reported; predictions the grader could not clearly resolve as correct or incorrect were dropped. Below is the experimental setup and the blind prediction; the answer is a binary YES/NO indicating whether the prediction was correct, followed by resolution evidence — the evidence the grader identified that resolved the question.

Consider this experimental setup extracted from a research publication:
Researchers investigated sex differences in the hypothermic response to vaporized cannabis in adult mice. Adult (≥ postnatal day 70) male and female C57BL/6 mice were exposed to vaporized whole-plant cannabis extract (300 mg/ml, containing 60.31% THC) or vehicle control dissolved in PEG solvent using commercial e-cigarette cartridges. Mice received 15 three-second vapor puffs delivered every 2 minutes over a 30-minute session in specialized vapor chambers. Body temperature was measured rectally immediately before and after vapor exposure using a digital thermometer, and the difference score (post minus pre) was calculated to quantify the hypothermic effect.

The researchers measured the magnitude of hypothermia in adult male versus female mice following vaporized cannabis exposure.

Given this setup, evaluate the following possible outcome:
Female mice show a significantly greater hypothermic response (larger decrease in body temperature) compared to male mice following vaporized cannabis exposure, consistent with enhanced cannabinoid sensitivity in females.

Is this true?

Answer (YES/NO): NO